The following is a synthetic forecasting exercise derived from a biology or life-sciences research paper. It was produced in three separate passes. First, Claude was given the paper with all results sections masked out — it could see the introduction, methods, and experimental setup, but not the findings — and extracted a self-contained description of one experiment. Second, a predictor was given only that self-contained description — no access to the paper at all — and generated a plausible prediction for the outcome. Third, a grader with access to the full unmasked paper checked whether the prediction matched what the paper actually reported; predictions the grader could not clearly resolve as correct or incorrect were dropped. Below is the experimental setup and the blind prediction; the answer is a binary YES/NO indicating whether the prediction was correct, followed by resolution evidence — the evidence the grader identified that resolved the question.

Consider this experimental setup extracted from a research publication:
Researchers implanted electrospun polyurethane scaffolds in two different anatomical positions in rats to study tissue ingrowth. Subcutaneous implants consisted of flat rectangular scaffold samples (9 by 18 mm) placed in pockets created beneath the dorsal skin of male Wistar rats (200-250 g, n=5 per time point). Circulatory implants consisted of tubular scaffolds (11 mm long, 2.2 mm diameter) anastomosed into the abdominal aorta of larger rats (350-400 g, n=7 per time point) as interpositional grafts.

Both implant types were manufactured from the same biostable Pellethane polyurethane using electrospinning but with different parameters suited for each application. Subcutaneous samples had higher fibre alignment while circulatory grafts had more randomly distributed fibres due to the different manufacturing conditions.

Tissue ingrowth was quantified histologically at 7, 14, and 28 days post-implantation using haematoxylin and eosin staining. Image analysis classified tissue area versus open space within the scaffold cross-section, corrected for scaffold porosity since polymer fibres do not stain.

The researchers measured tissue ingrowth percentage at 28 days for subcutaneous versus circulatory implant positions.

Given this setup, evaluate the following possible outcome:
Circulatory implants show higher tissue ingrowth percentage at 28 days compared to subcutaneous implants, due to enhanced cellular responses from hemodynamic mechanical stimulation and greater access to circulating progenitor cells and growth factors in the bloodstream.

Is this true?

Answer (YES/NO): NO